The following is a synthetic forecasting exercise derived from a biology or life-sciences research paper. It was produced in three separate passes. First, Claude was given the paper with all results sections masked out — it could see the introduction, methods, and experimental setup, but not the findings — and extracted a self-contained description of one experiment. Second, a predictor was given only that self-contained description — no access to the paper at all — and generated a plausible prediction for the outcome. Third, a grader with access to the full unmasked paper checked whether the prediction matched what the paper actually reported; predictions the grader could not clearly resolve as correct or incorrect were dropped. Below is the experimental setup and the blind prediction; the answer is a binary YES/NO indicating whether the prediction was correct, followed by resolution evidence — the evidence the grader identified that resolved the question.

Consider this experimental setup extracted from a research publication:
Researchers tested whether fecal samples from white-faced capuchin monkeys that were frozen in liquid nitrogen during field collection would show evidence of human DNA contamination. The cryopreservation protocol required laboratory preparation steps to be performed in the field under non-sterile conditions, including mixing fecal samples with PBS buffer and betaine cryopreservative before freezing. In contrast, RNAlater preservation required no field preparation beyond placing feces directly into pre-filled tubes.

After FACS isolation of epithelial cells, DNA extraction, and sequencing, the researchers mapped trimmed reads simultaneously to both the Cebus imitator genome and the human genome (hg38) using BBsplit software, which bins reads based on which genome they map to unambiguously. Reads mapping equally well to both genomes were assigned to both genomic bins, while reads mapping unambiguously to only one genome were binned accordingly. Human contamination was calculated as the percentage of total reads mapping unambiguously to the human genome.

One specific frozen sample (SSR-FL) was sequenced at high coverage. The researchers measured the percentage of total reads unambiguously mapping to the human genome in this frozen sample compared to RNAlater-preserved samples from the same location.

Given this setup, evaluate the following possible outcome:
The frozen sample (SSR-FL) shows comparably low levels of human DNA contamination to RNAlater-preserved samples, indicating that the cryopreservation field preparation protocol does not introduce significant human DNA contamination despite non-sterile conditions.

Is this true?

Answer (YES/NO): NO